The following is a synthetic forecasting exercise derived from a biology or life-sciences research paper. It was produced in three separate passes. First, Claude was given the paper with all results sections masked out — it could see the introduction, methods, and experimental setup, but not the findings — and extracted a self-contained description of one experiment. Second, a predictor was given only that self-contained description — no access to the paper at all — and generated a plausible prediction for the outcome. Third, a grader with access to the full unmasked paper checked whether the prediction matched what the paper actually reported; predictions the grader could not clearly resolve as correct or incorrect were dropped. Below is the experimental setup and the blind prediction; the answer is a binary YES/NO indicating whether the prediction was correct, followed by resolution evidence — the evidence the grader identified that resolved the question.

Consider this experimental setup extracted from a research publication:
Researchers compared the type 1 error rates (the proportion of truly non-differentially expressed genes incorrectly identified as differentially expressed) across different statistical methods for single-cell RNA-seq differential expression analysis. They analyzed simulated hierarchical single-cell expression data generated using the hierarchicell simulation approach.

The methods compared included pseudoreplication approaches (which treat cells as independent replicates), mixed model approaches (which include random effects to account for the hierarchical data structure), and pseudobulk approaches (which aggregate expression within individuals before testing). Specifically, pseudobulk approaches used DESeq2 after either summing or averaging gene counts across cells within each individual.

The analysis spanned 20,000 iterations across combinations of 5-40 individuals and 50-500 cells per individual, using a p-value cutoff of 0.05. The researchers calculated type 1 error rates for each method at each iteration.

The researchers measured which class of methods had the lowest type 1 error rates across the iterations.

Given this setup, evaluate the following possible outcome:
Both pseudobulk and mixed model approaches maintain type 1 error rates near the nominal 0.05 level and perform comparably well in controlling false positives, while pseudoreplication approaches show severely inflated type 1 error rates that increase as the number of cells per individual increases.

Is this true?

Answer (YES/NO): NO